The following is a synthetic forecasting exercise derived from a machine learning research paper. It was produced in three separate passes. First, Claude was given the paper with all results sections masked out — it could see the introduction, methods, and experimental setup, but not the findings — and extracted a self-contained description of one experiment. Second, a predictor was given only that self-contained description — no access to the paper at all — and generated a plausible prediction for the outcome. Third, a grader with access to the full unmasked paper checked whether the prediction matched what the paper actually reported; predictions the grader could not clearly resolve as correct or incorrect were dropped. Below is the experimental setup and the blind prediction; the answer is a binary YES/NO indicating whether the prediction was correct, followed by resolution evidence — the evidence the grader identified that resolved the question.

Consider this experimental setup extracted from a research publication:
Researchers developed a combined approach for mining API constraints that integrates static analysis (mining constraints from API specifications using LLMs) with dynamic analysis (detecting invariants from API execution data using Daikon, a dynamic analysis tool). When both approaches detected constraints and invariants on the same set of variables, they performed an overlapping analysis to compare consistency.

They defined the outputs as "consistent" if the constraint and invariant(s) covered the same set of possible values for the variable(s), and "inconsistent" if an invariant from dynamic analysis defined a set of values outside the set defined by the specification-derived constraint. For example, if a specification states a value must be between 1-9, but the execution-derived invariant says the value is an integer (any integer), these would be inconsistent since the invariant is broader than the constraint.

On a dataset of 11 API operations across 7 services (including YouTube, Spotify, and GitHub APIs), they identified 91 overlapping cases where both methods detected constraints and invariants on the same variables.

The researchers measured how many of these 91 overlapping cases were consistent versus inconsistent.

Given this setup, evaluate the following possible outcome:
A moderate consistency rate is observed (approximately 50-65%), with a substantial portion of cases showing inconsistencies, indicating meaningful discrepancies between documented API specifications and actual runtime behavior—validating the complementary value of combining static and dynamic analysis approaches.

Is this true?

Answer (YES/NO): NO